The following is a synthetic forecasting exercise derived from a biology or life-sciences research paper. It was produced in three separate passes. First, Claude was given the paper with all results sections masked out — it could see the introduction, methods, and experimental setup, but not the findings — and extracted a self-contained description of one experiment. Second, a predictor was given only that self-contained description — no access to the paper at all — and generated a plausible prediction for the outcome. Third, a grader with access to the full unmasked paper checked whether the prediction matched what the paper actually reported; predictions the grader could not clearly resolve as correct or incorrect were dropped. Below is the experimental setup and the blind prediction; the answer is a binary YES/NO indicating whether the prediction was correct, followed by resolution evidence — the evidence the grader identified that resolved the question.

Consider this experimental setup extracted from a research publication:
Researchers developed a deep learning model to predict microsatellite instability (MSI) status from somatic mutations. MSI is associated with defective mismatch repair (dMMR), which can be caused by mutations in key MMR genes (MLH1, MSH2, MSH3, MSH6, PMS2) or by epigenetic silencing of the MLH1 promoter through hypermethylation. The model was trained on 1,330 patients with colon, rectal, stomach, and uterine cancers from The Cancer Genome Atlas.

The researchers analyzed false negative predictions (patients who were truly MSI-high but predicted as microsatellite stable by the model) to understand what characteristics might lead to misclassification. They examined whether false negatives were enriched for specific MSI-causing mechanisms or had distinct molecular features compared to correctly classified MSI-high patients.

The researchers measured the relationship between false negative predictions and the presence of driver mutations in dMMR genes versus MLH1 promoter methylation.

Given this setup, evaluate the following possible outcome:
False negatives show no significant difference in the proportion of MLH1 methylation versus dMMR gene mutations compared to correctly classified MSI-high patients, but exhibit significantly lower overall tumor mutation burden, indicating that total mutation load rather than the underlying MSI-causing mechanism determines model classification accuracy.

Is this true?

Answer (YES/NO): NO